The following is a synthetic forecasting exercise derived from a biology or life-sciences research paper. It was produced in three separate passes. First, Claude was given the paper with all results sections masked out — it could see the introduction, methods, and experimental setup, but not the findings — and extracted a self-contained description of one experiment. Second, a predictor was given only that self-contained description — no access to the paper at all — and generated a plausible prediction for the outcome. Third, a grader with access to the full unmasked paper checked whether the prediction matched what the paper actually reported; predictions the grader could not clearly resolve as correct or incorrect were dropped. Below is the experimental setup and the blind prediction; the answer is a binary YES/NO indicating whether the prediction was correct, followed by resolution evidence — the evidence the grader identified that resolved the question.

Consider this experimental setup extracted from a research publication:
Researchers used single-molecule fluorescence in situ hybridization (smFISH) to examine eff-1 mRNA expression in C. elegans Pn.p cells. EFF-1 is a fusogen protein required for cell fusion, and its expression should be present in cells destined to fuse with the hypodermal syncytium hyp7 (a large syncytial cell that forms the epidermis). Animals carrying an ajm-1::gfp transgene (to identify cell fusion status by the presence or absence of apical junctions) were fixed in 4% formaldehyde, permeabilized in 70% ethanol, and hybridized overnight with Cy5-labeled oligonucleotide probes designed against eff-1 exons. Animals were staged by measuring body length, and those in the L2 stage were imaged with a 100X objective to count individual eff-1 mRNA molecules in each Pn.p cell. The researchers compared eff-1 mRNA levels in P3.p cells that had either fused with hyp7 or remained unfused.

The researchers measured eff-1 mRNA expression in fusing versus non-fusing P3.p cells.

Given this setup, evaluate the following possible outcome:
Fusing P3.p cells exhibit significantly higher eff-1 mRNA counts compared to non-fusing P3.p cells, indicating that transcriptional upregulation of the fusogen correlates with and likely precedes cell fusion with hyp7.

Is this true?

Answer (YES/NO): YES